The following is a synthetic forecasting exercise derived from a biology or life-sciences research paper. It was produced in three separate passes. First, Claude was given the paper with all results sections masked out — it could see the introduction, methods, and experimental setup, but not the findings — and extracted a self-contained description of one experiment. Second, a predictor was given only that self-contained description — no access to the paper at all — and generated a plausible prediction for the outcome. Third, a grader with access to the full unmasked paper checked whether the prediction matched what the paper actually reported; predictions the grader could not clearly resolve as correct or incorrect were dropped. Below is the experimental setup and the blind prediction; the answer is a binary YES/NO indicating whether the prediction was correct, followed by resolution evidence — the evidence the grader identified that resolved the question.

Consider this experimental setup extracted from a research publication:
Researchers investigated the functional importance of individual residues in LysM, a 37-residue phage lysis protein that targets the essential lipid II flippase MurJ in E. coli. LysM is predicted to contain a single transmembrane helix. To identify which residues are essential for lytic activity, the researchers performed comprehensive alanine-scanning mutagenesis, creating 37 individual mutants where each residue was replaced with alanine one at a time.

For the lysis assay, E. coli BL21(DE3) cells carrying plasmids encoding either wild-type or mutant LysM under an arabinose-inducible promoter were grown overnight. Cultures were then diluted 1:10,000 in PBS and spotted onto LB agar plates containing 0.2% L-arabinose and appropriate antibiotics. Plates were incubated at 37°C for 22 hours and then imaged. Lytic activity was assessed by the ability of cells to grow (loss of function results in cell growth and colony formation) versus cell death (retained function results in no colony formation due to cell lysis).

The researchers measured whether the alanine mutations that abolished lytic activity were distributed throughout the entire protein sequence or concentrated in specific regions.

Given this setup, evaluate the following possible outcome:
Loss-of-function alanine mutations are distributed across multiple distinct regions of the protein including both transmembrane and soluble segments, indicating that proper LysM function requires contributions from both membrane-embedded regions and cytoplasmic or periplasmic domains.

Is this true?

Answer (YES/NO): NO